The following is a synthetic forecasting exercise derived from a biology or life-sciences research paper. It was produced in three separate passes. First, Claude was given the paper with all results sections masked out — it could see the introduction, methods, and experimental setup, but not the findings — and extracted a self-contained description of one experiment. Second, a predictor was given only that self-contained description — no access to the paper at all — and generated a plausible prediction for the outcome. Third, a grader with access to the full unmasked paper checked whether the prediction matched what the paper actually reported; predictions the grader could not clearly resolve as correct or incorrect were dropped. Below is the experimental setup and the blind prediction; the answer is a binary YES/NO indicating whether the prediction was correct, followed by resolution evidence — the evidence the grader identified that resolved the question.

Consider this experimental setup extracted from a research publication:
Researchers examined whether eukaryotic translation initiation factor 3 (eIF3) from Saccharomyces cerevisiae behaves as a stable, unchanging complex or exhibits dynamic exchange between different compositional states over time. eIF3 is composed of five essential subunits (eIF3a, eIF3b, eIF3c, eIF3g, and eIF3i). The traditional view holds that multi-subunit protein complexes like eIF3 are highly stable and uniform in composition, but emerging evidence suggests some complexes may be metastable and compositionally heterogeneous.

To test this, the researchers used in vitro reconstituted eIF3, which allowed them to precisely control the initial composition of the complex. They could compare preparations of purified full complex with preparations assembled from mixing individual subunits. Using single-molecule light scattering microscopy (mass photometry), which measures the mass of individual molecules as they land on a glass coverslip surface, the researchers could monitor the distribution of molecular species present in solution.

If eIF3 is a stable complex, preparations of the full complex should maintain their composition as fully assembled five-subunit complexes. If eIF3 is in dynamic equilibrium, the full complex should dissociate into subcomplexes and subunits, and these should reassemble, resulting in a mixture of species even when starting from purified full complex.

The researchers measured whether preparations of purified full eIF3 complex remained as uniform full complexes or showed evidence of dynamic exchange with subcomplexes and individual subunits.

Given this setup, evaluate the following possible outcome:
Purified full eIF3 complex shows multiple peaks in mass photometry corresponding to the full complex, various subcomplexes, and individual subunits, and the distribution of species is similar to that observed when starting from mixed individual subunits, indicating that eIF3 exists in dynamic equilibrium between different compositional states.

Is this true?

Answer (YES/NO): YES